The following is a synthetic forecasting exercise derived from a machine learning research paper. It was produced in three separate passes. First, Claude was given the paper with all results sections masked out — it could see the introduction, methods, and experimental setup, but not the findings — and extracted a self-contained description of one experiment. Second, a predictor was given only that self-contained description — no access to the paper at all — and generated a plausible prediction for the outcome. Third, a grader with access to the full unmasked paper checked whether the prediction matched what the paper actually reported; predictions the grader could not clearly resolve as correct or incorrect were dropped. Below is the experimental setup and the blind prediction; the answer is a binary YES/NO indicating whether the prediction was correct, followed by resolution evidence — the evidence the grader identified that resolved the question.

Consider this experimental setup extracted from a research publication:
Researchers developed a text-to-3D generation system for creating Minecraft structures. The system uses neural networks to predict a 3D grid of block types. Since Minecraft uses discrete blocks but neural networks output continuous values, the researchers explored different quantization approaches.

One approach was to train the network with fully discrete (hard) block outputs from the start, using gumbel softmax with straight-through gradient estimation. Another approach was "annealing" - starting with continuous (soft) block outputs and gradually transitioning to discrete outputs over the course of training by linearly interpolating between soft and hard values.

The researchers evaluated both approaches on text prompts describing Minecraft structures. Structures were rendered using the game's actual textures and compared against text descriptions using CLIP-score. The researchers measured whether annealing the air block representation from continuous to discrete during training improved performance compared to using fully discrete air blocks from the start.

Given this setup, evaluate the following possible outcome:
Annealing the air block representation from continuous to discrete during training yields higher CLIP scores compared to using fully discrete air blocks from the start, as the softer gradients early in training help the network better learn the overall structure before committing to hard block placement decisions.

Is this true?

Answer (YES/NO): YES